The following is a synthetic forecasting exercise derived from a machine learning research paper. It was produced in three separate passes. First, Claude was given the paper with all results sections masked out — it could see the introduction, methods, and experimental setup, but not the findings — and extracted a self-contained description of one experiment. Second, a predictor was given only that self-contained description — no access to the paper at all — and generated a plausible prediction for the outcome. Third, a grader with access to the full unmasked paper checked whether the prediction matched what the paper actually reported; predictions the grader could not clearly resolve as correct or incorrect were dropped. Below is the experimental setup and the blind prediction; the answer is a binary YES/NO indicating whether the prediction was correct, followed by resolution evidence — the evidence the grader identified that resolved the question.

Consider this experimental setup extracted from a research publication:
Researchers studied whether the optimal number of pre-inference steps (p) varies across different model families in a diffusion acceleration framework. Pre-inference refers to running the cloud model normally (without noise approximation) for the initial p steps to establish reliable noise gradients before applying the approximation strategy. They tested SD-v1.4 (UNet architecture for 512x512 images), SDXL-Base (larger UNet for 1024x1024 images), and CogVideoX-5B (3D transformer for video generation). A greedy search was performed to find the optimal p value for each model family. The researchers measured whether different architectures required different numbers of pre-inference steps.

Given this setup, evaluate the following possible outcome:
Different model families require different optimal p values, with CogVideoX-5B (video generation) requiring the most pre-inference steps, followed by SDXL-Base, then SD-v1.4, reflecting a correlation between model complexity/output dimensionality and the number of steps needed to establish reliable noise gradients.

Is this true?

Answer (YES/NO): NO